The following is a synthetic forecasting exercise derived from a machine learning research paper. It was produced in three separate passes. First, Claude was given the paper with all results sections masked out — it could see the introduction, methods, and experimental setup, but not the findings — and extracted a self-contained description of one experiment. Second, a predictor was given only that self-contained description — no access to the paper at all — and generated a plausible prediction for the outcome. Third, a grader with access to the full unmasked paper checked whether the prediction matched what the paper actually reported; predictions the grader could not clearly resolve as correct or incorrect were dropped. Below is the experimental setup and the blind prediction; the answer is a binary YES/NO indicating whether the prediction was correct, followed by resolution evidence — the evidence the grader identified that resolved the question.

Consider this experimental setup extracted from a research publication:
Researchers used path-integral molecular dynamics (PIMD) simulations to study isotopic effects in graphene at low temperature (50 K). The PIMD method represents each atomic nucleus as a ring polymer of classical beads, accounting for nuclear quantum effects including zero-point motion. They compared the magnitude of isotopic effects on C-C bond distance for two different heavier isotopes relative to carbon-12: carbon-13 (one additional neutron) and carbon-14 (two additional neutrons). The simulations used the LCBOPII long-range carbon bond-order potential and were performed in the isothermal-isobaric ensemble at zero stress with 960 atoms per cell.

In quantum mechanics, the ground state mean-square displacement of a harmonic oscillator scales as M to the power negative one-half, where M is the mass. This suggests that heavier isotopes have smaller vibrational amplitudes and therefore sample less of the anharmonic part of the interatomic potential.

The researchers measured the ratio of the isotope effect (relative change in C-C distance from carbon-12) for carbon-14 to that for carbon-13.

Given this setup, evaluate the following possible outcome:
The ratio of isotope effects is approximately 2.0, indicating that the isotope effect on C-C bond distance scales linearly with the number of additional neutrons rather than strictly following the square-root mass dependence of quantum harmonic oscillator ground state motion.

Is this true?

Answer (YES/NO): NO